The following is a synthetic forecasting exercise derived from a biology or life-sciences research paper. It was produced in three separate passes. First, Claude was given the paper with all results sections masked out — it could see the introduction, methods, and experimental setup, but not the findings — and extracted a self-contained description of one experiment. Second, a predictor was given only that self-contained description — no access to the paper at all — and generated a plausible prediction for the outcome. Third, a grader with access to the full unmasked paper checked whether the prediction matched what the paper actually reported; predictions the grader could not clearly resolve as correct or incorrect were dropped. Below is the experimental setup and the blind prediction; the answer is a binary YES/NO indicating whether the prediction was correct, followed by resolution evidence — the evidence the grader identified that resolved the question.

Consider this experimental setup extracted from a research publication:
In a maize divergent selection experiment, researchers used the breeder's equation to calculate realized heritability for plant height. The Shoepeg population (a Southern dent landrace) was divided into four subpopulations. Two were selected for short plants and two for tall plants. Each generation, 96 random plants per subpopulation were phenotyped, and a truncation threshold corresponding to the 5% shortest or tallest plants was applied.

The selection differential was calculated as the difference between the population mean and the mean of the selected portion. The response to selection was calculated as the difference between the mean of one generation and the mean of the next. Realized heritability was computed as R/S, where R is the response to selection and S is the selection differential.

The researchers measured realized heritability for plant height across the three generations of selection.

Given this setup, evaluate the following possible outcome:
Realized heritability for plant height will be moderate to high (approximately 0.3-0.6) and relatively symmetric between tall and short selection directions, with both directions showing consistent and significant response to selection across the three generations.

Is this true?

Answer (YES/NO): NO